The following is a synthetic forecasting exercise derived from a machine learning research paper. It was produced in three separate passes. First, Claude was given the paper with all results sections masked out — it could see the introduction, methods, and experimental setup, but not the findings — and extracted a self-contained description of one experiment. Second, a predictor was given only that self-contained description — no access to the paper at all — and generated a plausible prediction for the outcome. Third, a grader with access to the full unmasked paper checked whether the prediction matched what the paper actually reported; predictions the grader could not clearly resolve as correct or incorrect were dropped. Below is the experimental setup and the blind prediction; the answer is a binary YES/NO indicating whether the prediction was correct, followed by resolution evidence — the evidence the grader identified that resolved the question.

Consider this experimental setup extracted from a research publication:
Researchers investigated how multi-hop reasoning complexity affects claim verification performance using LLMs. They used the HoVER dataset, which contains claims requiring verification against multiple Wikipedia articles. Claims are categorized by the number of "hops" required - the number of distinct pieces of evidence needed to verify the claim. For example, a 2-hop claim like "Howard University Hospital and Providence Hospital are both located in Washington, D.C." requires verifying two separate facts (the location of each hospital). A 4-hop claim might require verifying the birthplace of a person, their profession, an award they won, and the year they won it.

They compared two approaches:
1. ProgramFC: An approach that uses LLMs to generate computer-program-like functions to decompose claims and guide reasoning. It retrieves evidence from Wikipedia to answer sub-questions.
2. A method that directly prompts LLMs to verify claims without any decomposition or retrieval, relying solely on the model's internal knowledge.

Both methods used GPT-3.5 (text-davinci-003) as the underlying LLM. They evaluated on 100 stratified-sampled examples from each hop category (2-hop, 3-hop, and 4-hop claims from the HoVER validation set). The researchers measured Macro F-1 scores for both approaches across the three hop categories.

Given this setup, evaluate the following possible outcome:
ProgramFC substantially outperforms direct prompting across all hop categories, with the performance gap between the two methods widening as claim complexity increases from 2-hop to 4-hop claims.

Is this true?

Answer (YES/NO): NO